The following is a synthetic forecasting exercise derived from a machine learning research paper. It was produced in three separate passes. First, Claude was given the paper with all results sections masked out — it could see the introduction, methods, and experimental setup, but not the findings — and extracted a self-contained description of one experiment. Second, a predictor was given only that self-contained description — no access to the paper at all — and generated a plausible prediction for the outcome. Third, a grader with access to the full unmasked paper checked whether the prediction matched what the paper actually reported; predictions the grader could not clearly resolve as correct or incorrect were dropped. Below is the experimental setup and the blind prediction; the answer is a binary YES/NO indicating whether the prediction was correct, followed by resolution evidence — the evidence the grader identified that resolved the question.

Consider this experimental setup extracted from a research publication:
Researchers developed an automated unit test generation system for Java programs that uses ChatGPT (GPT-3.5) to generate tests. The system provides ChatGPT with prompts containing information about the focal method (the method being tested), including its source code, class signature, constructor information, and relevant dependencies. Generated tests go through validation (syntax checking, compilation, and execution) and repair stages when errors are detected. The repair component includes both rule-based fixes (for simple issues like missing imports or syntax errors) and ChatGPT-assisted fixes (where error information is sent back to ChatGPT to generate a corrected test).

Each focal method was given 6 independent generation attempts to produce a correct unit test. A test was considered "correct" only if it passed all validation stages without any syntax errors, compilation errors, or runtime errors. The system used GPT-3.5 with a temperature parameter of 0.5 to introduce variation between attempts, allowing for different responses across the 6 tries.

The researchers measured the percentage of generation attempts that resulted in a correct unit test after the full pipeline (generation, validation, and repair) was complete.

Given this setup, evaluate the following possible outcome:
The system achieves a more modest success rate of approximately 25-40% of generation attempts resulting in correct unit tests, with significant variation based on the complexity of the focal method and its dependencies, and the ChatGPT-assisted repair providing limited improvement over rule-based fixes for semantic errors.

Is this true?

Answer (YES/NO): NO